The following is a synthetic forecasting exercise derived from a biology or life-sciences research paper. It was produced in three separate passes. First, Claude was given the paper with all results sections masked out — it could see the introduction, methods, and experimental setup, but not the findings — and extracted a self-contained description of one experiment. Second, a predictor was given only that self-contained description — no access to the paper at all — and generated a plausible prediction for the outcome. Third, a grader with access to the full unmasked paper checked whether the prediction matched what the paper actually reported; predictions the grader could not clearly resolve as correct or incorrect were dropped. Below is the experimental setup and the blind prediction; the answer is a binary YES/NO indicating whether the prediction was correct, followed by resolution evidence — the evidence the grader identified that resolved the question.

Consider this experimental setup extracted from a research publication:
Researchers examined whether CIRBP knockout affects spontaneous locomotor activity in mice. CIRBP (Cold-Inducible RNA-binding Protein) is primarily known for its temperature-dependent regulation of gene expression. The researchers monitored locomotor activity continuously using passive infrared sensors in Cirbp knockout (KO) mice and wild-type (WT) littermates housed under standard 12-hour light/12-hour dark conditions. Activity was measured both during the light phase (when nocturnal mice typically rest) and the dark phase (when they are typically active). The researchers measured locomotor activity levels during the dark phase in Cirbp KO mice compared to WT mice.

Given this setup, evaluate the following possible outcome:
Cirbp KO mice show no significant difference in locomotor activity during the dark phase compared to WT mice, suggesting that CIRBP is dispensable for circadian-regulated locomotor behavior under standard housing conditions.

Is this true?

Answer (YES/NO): NO